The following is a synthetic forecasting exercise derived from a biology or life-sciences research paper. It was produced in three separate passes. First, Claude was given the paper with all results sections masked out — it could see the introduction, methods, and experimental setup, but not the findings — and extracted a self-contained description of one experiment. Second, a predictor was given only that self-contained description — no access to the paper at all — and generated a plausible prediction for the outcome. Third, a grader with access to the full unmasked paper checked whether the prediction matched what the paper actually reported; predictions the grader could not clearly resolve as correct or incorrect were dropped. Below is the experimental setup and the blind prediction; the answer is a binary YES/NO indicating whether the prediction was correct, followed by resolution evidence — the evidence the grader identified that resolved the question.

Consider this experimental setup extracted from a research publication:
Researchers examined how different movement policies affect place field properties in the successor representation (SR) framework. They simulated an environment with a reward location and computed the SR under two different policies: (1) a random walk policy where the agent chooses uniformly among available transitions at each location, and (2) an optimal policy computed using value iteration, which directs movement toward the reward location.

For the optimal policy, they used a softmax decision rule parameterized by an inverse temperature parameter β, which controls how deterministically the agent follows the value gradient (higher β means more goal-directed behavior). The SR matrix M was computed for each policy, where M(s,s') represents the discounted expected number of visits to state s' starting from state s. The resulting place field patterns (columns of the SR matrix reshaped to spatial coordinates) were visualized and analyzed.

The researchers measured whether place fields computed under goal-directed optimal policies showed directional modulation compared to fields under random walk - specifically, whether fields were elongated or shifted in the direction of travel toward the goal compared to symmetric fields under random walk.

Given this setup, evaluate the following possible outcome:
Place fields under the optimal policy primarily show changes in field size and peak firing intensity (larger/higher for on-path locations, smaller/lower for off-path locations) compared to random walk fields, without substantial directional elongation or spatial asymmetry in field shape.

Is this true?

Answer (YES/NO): NO